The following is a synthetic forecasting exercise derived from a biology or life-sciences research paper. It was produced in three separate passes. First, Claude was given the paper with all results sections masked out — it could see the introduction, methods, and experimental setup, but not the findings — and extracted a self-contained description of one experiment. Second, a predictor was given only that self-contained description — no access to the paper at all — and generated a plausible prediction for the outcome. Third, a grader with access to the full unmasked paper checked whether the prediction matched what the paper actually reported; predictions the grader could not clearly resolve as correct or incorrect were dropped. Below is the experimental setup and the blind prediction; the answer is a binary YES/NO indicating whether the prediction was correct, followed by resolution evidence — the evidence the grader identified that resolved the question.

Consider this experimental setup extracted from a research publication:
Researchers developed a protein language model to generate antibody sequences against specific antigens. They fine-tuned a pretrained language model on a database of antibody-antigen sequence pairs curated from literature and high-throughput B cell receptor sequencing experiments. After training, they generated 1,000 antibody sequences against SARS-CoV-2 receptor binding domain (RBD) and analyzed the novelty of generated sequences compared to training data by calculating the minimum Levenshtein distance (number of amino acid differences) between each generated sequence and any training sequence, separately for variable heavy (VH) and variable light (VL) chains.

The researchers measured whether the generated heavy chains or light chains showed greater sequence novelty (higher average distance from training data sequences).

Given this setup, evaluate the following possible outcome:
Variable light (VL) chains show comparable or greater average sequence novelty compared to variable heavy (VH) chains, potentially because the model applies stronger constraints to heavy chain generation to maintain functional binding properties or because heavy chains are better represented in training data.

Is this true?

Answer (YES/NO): NO